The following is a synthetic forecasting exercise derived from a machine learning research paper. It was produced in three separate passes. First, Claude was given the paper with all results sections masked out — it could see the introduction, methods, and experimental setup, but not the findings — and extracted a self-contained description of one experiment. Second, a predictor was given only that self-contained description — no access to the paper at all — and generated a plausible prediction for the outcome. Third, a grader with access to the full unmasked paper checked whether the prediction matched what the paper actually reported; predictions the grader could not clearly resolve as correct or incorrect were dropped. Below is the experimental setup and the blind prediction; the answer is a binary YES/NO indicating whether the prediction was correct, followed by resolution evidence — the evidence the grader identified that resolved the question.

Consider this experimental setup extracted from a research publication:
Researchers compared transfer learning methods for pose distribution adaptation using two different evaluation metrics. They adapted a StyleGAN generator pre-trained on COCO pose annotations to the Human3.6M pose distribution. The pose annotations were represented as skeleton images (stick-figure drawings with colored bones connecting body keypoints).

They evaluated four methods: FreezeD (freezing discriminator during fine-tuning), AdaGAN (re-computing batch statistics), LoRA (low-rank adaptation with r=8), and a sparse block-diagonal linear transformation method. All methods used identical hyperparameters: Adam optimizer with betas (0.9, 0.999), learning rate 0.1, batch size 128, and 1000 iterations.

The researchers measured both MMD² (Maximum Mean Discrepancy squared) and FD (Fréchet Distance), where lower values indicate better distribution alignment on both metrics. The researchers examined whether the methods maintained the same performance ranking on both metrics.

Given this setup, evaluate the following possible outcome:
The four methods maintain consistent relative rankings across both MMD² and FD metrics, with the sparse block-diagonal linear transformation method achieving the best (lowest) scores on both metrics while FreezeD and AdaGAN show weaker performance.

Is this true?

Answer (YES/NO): YES